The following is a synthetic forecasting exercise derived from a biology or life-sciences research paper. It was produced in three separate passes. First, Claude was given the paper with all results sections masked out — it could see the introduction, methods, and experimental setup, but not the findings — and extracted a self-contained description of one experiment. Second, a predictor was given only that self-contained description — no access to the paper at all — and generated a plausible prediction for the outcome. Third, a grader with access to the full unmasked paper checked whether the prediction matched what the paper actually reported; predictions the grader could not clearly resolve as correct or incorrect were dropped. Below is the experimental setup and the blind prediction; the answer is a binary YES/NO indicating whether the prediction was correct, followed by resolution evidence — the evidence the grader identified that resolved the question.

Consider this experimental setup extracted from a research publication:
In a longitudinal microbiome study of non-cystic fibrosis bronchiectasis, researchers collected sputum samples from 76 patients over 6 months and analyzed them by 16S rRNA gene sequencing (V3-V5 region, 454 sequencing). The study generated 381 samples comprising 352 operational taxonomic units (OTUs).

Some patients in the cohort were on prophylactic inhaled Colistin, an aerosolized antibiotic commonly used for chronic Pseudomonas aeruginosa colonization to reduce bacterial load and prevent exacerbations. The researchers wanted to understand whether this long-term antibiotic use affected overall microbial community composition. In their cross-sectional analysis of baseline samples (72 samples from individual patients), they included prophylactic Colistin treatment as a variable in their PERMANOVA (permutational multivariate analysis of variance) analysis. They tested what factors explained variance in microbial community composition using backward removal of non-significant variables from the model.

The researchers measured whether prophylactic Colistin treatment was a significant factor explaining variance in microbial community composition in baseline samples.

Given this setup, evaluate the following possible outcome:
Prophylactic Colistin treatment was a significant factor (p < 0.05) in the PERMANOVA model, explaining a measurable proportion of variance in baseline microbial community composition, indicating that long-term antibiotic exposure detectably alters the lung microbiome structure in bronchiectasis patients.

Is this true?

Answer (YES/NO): YES